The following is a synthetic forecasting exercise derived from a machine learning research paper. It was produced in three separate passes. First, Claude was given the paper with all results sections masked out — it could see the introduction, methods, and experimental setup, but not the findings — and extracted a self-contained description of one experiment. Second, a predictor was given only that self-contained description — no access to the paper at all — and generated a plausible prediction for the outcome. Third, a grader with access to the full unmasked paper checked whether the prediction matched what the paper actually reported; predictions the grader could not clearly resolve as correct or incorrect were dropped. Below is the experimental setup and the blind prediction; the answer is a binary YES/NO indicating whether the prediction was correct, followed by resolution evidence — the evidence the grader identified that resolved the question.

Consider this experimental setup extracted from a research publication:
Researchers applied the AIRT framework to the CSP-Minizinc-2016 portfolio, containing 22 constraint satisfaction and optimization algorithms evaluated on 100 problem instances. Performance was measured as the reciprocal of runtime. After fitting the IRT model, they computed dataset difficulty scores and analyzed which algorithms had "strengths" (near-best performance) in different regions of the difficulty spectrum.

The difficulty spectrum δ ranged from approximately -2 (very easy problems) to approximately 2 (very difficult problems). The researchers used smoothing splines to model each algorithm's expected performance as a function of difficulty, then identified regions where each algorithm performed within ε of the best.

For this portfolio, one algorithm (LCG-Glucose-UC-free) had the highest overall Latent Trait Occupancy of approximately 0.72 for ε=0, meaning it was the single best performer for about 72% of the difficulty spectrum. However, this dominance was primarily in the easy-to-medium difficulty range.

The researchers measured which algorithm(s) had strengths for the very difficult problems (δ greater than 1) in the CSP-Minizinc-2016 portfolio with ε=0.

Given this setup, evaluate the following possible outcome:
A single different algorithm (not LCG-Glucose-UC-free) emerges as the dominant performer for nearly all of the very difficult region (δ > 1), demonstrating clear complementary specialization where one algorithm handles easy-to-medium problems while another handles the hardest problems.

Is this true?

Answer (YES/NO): YES